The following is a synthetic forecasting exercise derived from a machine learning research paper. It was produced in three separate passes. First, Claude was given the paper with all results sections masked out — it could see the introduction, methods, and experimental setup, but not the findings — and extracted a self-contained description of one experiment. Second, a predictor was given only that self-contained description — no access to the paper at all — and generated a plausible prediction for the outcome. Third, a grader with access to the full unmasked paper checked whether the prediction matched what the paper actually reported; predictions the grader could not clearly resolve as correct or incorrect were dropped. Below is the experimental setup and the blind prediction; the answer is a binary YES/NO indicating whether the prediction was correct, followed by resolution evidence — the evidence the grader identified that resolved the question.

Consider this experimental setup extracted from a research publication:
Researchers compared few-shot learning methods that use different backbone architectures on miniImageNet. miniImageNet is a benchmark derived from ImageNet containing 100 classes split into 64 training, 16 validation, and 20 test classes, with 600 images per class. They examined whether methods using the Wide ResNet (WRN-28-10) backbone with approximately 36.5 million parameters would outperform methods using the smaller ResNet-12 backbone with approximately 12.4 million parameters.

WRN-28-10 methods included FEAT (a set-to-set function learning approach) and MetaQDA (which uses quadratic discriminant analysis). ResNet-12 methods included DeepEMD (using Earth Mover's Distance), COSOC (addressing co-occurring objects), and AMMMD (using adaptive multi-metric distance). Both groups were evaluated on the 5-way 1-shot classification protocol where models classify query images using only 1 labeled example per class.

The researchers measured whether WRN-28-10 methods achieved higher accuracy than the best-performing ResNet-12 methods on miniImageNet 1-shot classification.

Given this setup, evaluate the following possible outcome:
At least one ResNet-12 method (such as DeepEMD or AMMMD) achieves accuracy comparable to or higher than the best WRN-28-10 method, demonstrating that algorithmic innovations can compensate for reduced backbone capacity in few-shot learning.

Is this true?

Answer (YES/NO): YES